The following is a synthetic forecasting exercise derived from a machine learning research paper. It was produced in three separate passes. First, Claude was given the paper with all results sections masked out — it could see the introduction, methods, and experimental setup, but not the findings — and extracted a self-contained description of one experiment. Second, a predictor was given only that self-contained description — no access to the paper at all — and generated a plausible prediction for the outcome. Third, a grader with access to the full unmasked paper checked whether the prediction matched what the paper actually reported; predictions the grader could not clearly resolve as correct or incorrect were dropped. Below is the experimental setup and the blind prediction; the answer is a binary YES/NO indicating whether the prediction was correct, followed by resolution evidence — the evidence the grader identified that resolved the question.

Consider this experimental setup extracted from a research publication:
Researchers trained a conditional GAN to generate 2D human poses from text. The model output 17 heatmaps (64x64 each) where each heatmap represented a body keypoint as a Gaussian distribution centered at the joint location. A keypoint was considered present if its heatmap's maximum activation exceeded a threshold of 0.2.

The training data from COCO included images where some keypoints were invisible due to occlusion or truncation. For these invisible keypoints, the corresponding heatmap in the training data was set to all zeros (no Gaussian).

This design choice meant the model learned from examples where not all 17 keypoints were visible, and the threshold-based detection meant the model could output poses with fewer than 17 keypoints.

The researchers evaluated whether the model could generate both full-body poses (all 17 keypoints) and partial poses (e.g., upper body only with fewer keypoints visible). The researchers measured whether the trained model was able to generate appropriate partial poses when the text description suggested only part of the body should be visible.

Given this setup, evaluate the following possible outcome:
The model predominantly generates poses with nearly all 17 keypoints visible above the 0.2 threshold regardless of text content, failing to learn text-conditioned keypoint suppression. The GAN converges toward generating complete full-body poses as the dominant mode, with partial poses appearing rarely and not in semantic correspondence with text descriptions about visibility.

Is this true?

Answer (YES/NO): NO